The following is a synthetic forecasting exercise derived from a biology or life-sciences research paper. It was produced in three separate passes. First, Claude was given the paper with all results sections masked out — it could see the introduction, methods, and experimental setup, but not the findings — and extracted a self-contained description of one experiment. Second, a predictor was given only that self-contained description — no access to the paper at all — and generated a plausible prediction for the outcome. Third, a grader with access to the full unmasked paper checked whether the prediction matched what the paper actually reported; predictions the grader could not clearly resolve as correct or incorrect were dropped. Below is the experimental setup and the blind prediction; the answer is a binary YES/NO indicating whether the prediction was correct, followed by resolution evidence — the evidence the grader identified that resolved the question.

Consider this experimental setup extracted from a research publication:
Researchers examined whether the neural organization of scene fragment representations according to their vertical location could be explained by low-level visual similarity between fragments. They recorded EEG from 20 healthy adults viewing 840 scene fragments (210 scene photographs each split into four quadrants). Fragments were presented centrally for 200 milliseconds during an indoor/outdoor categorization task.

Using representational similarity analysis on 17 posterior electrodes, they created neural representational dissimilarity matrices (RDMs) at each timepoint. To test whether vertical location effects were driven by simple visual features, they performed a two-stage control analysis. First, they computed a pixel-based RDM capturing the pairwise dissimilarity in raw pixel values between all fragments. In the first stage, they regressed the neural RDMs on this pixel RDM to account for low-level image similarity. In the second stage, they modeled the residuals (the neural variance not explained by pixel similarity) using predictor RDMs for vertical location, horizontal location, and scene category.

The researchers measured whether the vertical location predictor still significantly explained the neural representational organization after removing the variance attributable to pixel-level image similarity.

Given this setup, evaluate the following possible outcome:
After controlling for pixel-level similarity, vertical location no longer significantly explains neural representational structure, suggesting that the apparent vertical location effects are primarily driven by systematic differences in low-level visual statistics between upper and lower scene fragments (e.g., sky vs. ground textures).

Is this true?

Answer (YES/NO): NO